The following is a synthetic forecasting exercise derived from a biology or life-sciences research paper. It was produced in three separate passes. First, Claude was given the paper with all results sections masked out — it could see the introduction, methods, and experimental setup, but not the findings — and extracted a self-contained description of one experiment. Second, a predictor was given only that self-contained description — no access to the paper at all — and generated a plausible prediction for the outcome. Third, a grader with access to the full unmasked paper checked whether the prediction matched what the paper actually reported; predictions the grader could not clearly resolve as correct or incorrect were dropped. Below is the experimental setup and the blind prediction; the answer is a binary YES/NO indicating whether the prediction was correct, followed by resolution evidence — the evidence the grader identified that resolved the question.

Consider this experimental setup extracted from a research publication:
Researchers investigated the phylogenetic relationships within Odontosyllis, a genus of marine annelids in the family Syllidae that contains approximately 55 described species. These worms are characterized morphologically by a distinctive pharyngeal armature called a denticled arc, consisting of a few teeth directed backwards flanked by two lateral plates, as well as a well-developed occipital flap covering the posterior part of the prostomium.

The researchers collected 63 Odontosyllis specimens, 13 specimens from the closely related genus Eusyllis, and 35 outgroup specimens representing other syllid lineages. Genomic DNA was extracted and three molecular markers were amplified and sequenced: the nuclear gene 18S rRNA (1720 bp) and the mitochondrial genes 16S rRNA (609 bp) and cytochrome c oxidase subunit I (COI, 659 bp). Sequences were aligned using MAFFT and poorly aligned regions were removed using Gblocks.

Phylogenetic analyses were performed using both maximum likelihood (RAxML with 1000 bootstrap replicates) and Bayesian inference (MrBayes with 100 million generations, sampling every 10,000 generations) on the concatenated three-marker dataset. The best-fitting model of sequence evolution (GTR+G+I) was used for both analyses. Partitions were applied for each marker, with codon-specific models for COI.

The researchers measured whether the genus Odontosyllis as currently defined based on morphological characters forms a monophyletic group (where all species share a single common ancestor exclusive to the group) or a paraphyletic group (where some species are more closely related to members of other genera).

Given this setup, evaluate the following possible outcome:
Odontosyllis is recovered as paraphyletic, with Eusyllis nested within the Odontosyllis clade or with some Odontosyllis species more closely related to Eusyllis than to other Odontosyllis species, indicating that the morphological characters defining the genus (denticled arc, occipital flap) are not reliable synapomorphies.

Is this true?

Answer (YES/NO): YES